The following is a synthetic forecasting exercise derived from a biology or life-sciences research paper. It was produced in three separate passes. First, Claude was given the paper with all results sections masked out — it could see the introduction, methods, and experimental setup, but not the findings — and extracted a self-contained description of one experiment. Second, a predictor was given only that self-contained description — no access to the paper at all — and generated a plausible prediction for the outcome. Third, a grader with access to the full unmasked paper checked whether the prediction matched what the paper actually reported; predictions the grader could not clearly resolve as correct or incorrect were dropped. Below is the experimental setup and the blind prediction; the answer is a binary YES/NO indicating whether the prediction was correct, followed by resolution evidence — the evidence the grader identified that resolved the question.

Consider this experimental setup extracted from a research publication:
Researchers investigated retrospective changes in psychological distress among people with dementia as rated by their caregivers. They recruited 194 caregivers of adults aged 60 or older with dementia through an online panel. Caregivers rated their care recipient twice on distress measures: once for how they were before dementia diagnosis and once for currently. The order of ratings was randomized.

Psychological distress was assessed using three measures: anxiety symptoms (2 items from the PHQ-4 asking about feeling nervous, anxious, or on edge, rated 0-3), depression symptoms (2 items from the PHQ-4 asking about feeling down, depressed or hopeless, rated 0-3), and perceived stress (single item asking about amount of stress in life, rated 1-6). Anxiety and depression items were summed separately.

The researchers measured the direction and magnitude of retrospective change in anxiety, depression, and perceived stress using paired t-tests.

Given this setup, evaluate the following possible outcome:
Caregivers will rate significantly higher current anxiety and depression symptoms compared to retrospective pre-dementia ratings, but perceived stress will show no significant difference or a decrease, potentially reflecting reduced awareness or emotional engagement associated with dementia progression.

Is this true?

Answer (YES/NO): NO